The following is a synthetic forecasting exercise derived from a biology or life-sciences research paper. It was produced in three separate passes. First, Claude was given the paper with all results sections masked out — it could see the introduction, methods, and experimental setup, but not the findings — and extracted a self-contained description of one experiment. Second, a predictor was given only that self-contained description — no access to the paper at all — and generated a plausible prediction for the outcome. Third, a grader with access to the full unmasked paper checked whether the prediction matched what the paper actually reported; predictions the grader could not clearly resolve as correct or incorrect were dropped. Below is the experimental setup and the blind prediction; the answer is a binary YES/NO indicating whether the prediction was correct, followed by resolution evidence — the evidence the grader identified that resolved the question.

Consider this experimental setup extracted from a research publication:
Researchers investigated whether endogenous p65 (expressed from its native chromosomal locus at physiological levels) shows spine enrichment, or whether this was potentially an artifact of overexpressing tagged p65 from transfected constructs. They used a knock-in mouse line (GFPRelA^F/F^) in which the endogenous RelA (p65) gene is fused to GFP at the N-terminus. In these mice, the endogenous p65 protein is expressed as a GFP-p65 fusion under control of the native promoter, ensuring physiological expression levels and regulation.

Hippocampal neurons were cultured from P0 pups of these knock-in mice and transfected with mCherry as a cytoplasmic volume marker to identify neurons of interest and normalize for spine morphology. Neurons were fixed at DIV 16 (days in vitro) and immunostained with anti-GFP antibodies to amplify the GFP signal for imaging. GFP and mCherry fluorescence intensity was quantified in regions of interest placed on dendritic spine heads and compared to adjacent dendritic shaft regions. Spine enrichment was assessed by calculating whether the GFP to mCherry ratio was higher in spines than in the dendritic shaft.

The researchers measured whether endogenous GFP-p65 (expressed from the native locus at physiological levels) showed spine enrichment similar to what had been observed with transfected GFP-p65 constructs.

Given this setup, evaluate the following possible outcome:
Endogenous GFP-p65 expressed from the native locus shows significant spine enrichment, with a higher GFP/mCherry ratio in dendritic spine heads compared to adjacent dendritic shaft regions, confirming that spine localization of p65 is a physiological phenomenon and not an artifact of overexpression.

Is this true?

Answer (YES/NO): YES